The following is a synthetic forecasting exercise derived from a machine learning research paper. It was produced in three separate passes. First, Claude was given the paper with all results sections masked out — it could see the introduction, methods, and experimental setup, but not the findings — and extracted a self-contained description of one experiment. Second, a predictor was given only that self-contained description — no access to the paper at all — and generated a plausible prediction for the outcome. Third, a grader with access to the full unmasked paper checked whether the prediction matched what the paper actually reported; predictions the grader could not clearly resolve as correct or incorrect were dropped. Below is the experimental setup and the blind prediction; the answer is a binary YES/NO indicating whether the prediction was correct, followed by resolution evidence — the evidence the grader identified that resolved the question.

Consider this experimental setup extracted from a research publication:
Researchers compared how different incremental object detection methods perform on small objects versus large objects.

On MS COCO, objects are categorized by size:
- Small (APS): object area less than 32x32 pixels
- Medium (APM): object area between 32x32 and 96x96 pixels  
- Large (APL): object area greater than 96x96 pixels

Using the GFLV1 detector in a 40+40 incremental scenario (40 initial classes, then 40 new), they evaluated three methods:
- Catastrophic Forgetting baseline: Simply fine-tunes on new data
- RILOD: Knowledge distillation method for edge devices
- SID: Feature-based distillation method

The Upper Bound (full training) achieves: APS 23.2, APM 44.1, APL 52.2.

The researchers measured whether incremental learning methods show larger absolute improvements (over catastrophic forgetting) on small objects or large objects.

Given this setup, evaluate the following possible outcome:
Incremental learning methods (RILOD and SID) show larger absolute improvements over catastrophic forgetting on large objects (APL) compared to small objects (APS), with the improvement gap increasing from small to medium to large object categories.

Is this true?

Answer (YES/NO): YES